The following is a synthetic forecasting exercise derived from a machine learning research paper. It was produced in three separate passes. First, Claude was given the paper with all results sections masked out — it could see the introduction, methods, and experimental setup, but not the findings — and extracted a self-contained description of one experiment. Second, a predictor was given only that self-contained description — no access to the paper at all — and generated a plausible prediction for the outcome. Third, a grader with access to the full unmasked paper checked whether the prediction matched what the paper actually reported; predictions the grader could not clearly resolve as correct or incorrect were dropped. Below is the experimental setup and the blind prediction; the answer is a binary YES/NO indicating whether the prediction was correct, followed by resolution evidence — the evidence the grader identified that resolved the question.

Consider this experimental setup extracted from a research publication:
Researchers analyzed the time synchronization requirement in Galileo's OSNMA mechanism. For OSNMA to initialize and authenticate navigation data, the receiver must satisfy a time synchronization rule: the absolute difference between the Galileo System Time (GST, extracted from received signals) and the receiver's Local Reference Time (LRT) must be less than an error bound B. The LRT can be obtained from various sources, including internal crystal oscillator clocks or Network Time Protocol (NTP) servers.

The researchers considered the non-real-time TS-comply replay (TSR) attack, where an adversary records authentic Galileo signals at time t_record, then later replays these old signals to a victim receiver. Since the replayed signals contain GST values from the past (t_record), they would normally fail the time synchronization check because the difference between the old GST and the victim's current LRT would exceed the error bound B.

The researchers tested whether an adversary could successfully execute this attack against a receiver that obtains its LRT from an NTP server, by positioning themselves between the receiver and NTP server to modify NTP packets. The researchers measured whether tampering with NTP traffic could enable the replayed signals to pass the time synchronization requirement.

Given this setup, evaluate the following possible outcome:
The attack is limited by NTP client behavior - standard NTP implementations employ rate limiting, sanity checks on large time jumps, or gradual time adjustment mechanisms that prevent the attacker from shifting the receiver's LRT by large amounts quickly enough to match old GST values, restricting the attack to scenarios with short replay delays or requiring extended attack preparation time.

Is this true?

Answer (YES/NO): NO